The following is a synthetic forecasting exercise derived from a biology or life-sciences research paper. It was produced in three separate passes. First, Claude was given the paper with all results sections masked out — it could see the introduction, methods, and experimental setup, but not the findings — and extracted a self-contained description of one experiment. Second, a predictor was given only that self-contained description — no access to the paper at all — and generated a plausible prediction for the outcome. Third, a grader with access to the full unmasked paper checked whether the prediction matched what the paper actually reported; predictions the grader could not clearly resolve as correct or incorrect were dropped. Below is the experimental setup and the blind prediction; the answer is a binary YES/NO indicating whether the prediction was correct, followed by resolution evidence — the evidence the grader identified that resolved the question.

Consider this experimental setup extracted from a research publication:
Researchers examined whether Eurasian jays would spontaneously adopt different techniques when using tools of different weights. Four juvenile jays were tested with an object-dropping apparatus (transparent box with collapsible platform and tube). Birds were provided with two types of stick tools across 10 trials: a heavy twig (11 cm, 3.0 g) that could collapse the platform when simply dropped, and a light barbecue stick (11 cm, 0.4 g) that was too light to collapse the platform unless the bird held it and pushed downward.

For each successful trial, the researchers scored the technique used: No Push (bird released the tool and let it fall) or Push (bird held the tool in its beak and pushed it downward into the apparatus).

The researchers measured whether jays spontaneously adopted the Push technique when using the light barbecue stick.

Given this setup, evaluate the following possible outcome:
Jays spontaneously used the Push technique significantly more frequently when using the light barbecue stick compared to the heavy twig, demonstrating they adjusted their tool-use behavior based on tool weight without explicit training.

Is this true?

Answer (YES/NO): NO